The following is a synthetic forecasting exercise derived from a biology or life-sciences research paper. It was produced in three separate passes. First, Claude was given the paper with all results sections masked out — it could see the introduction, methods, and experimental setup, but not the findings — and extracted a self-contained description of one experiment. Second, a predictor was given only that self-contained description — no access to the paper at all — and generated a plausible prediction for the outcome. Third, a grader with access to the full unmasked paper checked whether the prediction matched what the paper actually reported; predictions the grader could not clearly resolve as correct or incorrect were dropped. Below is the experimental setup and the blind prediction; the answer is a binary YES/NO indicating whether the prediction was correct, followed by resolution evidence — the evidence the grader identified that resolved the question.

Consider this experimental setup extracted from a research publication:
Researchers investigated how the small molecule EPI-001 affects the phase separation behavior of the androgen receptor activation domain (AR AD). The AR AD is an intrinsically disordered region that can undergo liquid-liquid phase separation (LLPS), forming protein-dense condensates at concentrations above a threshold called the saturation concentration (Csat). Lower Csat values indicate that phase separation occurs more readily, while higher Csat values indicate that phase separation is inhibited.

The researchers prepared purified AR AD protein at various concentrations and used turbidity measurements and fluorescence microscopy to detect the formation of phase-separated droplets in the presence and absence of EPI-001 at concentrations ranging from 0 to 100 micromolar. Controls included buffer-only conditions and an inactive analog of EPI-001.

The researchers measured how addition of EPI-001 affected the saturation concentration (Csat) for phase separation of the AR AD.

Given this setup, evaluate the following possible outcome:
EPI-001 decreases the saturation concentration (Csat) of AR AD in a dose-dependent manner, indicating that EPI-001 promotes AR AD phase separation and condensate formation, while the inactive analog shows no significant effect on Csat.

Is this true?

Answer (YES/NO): NO